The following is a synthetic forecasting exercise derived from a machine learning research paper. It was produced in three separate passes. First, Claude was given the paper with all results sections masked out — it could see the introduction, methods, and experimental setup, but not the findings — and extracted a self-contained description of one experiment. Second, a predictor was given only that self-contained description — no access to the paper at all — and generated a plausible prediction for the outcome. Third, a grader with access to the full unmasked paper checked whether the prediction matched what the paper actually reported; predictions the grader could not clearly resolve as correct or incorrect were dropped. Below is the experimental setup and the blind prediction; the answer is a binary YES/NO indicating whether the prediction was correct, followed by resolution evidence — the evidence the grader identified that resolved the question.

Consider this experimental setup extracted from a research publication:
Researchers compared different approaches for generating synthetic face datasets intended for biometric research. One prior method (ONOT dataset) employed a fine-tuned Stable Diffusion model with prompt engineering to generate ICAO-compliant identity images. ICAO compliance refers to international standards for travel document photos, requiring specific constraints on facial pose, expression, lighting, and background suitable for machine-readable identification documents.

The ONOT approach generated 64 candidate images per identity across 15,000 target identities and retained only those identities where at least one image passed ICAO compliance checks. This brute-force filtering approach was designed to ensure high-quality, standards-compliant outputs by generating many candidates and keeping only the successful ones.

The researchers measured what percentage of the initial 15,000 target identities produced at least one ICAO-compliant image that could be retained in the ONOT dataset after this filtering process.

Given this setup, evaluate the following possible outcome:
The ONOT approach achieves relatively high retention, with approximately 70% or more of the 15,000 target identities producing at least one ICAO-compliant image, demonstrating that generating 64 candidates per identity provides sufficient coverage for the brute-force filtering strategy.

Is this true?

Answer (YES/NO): NO